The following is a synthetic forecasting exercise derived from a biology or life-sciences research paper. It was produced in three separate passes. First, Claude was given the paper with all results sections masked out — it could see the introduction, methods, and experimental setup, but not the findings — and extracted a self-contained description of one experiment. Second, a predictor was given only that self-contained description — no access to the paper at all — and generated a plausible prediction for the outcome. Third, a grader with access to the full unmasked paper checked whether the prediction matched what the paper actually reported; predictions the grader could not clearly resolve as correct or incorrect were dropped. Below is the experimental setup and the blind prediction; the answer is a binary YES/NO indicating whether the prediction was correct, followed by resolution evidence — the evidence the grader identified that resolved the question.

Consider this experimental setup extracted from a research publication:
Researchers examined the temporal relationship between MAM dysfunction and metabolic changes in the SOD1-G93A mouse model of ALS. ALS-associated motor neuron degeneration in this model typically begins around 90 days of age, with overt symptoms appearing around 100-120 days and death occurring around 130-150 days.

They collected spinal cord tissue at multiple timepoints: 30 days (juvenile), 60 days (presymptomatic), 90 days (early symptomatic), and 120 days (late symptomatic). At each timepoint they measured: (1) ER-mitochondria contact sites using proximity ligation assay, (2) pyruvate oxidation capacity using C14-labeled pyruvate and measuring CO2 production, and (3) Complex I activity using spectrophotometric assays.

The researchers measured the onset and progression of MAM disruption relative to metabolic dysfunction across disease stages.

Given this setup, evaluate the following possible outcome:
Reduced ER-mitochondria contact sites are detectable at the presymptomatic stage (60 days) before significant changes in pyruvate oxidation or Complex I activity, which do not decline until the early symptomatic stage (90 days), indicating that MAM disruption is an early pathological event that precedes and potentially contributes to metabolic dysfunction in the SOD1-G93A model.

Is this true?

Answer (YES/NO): NO